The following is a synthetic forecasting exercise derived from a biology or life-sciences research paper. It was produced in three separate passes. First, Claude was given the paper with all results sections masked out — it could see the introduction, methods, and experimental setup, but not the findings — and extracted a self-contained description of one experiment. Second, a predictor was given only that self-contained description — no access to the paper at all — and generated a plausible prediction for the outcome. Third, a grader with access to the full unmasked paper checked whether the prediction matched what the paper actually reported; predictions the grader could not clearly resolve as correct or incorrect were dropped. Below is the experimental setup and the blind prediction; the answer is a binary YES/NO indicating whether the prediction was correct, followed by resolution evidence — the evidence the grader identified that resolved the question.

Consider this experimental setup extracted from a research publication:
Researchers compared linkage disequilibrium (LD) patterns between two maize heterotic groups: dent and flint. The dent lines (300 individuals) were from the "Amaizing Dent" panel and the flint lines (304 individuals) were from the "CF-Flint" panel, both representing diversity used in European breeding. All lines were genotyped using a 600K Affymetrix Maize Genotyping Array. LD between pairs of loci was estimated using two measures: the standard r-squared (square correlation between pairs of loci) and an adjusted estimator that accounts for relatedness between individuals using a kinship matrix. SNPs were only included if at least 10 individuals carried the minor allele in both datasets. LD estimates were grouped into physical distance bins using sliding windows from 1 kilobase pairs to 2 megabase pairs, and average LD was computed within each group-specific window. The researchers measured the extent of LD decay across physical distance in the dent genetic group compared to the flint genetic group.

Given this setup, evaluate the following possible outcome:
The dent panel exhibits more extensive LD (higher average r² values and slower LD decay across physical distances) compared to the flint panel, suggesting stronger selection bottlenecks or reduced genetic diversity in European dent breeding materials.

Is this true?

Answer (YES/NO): YES